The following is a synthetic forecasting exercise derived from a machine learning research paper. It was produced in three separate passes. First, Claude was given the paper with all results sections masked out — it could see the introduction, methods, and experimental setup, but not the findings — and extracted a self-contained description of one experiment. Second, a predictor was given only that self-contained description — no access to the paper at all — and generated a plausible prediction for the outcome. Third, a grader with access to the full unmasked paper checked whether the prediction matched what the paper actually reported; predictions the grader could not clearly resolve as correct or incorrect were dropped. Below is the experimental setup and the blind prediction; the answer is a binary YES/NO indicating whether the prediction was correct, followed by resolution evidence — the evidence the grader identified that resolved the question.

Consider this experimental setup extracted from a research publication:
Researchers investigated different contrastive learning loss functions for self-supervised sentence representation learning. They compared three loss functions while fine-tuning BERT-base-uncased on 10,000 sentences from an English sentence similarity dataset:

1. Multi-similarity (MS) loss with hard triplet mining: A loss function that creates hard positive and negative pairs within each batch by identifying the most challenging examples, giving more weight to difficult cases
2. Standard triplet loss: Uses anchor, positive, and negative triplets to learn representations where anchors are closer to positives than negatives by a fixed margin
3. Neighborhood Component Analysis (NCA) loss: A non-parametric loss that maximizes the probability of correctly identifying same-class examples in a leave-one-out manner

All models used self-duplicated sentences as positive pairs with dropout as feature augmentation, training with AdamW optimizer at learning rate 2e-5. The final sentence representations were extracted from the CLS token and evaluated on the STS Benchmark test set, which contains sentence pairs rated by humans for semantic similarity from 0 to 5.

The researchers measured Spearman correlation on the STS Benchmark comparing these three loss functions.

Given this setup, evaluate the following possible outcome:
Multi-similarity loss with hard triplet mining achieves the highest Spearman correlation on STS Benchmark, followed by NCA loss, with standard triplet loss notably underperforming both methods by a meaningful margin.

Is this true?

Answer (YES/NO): NO